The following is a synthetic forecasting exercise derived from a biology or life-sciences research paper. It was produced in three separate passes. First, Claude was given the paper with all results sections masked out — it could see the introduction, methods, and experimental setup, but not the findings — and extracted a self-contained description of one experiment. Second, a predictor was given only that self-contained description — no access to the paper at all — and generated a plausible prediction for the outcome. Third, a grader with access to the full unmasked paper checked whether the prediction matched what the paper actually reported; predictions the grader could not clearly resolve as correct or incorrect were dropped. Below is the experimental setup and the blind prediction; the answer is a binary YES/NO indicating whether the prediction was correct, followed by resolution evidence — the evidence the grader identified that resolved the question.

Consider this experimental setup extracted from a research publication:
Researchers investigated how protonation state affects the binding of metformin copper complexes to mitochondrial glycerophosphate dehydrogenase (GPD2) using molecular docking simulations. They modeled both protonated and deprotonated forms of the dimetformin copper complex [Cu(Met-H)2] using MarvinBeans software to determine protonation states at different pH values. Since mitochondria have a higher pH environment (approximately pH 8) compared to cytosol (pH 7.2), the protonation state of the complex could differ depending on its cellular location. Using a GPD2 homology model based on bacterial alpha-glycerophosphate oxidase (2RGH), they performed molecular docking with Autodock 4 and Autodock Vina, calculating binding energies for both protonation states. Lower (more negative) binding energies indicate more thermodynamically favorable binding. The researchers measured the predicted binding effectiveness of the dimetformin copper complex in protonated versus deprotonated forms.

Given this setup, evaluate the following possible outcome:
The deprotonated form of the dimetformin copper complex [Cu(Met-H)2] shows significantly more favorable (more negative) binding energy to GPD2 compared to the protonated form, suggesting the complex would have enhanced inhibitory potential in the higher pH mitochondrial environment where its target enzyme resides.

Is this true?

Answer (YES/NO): YES